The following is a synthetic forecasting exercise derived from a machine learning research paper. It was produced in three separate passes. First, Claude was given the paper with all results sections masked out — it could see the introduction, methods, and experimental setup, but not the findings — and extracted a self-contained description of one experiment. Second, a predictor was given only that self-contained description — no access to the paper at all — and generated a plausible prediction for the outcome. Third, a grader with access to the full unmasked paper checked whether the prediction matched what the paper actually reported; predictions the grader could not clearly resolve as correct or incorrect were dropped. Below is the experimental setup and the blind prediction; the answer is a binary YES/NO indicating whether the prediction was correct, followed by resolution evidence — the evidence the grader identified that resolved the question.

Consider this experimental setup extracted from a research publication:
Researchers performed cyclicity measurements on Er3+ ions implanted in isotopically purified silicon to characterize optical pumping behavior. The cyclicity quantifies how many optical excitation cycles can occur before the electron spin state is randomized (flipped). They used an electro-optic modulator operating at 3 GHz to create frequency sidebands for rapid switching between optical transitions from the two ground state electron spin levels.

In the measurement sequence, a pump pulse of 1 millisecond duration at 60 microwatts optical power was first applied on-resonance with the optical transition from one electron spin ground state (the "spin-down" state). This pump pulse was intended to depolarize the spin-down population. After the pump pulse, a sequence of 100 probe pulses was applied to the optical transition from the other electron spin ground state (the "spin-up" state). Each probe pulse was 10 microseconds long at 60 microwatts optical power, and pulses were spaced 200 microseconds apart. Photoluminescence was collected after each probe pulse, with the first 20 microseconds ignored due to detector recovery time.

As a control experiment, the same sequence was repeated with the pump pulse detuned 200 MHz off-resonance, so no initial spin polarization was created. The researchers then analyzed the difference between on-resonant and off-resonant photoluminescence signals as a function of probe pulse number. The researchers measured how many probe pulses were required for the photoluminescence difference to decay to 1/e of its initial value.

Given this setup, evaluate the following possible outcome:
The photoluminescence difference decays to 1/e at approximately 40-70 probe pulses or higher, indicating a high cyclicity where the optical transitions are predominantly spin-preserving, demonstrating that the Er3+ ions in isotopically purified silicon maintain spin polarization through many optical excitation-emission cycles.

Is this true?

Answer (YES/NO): NO